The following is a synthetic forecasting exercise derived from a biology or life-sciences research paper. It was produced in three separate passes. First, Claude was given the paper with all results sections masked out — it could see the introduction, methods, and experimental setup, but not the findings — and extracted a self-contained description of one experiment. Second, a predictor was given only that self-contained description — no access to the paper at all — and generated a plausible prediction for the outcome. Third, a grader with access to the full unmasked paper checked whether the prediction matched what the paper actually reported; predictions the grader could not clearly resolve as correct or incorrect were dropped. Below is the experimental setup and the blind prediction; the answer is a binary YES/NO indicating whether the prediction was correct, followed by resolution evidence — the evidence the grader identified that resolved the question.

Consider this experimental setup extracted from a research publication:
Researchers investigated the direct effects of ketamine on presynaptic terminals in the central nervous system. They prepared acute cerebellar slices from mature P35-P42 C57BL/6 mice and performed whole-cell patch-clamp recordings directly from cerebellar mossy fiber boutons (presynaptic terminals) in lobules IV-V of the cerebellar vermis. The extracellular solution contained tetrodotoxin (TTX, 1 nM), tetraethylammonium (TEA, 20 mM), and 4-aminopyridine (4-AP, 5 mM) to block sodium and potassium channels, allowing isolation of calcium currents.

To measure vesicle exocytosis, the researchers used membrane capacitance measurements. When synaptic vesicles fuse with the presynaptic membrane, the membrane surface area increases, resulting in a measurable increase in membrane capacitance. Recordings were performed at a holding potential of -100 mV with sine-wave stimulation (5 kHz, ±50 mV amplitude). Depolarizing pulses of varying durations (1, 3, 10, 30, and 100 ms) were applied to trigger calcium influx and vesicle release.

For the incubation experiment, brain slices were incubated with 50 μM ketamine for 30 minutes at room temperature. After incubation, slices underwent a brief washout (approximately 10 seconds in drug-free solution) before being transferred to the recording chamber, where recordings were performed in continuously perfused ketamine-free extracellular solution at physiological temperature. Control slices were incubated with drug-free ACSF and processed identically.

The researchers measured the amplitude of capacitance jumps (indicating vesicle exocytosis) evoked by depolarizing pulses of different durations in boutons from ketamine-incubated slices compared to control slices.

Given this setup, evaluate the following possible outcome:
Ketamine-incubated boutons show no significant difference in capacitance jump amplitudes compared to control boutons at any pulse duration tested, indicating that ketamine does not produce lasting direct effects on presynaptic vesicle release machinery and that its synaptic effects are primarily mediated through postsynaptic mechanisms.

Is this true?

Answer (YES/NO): NO